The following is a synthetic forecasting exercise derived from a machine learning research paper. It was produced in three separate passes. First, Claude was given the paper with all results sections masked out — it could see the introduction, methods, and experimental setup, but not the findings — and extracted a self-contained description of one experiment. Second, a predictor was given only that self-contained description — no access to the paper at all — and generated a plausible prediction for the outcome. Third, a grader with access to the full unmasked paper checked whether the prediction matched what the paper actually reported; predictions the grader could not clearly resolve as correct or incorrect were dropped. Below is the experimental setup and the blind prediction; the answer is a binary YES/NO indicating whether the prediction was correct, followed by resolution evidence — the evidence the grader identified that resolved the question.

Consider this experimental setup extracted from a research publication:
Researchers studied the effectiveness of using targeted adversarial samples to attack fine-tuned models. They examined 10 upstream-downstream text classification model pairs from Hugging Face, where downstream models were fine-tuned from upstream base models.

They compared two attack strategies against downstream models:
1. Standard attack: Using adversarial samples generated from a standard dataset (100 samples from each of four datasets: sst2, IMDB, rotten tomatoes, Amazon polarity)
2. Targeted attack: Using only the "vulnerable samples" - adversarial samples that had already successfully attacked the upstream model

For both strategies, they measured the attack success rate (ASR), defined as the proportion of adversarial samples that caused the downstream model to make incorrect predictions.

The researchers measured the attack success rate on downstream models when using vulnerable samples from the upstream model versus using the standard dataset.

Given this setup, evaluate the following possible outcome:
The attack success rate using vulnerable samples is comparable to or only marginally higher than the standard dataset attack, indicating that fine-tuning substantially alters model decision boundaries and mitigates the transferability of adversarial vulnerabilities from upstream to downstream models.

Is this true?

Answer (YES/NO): NO